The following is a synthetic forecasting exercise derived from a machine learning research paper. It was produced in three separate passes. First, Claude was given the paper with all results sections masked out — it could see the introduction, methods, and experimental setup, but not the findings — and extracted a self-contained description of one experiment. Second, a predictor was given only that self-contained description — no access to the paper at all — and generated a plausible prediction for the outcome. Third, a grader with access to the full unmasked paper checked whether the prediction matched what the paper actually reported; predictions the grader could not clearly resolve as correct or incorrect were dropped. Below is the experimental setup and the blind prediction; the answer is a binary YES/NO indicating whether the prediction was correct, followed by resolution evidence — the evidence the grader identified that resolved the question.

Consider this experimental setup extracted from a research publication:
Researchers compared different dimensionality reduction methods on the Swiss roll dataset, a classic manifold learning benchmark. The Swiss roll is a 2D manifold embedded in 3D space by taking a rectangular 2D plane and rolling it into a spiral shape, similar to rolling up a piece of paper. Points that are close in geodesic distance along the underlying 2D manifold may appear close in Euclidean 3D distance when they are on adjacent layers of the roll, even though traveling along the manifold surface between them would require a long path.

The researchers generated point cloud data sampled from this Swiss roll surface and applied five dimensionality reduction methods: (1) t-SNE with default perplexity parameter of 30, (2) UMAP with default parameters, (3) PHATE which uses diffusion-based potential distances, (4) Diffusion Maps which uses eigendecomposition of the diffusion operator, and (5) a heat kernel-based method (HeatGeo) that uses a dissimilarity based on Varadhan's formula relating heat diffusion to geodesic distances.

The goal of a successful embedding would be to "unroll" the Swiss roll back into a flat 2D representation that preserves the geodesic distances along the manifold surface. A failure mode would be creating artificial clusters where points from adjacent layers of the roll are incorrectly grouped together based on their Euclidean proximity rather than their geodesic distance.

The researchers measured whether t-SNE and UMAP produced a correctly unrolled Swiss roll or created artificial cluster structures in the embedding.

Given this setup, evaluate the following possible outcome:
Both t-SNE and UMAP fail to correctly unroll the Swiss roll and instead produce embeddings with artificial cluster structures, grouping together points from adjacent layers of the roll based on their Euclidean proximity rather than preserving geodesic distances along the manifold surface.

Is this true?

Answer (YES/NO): YES